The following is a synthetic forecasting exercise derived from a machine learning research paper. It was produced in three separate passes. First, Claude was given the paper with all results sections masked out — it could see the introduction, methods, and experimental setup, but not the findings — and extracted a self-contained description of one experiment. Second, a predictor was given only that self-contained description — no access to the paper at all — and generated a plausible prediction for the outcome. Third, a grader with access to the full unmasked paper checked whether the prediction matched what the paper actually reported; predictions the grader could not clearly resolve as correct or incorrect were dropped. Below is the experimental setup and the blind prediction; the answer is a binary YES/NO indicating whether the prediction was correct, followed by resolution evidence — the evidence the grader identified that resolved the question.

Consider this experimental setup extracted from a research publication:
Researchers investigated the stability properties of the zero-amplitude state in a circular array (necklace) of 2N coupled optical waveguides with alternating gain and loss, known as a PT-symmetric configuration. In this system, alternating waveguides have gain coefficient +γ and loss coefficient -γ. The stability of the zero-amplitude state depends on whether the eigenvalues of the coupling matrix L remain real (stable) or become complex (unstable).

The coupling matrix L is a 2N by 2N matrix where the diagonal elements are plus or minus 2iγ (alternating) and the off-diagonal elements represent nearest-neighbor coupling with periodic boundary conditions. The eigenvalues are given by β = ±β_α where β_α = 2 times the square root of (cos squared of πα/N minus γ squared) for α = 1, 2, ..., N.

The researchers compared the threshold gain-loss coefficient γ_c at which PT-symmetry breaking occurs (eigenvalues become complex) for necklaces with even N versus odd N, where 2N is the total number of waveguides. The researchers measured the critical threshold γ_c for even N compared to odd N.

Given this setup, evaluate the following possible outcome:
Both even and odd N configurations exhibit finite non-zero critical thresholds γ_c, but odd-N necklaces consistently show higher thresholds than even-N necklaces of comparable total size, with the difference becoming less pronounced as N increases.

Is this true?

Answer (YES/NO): NO